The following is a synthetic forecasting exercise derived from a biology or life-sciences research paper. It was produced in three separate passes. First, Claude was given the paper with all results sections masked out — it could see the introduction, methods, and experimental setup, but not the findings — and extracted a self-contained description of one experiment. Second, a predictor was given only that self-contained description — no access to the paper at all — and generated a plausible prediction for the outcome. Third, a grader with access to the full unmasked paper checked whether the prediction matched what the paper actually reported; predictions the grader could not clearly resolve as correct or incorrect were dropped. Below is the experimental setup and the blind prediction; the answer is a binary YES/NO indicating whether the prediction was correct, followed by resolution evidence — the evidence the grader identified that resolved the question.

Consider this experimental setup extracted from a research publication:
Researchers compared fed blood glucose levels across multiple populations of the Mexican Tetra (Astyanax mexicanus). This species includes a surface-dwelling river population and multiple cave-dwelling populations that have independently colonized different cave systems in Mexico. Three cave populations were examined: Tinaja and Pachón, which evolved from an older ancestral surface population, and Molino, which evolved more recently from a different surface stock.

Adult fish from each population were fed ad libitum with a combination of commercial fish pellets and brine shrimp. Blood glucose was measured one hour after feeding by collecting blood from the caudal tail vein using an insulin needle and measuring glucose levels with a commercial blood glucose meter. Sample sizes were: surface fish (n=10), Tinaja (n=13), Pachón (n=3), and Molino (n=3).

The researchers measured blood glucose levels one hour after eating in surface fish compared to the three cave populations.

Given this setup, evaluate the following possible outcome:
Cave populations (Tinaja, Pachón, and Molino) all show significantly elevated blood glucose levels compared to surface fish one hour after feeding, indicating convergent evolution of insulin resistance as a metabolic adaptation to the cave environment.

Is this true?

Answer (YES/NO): NO